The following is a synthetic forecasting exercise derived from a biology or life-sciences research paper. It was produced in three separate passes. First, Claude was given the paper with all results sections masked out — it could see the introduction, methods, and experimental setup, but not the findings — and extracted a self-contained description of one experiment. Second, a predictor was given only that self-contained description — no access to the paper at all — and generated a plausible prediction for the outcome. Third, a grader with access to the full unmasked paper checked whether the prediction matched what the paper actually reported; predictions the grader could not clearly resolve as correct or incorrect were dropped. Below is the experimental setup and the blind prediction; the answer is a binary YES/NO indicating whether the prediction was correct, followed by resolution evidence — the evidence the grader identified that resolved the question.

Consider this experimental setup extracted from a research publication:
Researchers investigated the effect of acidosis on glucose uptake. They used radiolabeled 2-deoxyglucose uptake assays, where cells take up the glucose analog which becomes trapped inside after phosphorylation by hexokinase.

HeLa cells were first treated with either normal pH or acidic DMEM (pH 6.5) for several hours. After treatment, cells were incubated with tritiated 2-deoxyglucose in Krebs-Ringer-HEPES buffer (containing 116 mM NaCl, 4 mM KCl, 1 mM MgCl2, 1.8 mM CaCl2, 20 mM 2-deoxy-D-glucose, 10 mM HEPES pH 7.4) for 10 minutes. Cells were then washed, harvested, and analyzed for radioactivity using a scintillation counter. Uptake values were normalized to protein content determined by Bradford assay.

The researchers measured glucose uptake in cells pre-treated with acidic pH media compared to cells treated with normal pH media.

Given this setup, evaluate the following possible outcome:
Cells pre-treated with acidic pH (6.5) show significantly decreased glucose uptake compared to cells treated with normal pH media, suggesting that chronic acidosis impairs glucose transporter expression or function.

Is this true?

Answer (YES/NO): NO